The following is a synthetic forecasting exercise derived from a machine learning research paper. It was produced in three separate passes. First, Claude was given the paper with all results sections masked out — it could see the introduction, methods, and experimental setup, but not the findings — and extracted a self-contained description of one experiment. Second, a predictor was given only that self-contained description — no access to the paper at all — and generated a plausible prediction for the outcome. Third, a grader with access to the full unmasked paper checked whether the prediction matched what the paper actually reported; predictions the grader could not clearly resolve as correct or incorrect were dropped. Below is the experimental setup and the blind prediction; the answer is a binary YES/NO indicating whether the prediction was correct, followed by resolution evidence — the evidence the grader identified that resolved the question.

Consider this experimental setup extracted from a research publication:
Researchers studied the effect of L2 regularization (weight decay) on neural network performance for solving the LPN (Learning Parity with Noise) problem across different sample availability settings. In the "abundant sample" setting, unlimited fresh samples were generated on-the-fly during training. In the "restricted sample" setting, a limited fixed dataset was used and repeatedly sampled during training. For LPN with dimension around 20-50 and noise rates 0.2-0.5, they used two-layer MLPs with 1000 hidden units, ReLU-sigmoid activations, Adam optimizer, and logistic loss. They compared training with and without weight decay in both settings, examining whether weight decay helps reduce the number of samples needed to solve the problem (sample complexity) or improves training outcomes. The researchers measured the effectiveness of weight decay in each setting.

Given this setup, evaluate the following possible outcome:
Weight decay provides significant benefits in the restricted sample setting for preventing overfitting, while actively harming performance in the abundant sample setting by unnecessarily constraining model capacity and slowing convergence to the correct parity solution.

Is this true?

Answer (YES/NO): NO